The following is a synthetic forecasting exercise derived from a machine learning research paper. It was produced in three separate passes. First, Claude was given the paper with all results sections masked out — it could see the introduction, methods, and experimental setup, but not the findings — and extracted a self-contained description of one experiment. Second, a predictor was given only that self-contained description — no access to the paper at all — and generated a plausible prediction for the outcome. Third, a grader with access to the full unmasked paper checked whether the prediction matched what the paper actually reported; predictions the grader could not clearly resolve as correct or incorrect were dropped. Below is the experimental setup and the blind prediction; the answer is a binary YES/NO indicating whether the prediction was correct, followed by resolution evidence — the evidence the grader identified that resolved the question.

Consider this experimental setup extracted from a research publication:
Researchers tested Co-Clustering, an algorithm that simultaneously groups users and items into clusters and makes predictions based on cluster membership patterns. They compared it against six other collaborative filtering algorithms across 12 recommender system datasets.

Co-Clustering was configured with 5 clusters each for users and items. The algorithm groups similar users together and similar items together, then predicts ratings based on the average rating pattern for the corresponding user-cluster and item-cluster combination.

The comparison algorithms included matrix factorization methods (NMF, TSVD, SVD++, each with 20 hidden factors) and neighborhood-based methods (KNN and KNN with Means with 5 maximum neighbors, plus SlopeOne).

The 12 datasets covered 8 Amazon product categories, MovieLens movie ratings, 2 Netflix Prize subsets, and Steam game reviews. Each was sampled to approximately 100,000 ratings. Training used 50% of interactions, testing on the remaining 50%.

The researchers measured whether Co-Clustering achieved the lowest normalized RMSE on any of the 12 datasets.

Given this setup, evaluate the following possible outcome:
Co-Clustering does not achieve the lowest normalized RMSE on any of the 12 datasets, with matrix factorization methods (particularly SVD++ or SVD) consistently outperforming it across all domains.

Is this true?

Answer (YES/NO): YES